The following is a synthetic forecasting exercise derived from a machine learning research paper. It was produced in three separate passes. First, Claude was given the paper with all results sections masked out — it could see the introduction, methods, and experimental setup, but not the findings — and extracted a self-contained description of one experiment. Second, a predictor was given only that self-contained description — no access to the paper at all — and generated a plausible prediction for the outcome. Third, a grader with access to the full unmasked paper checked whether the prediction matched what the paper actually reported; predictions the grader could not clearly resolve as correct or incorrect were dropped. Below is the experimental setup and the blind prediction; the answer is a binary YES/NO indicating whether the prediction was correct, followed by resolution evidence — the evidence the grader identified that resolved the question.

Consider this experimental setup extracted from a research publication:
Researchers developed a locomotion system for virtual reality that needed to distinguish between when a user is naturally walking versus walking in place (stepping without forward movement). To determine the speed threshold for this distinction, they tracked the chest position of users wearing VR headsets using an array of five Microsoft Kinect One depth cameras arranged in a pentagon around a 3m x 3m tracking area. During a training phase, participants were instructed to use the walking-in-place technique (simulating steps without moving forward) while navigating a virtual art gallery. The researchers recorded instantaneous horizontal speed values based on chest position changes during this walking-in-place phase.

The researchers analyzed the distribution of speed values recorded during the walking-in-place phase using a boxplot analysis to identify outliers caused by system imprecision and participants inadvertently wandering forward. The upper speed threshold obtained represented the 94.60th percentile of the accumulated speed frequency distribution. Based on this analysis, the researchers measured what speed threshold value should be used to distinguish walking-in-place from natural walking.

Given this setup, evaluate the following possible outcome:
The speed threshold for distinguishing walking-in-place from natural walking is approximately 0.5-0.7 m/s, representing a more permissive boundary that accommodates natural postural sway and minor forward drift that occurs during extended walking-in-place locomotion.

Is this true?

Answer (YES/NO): NO